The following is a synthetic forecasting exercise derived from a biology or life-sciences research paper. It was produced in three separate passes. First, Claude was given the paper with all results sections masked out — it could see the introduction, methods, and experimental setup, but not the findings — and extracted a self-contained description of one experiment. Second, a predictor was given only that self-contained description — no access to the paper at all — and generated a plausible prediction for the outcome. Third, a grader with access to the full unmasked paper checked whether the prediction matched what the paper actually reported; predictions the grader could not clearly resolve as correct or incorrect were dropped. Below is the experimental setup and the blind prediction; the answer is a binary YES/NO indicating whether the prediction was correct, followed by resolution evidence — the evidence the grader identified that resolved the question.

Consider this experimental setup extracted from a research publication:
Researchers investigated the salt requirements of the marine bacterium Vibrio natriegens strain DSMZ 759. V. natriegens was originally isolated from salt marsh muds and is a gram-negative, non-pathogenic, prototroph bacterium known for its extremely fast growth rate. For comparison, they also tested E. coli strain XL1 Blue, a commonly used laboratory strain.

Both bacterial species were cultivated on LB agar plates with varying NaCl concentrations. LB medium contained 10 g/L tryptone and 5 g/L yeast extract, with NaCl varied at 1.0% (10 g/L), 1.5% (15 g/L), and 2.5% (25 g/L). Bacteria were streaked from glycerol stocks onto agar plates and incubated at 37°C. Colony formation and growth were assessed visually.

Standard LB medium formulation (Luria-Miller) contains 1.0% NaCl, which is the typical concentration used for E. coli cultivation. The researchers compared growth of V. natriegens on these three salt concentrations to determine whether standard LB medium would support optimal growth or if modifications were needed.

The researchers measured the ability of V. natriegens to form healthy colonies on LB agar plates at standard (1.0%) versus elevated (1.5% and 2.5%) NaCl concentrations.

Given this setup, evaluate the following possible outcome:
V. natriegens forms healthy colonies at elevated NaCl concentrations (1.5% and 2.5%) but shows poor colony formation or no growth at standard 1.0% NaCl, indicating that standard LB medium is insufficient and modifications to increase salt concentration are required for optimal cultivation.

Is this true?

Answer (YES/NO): NO